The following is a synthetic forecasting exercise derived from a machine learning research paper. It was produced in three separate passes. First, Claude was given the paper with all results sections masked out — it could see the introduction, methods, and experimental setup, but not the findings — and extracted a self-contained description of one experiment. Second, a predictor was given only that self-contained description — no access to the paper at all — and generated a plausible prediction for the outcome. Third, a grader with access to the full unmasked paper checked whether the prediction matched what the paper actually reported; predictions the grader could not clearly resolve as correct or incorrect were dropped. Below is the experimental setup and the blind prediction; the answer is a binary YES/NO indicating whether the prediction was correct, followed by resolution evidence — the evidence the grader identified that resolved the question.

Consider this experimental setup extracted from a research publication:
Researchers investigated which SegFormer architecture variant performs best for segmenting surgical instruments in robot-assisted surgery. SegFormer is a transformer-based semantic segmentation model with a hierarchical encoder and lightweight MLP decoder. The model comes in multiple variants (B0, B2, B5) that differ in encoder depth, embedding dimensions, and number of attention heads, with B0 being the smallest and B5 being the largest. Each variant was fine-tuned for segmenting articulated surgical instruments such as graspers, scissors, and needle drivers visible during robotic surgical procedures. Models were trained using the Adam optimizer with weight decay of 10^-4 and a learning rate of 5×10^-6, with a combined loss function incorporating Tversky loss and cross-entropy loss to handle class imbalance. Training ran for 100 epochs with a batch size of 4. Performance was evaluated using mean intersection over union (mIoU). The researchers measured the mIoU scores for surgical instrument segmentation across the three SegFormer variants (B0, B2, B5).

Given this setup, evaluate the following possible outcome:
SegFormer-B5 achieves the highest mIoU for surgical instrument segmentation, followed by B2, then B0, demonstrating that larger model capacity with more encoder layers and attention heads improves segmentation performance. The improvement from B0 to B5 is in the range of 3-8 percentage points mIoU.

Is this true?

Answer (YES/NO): NO